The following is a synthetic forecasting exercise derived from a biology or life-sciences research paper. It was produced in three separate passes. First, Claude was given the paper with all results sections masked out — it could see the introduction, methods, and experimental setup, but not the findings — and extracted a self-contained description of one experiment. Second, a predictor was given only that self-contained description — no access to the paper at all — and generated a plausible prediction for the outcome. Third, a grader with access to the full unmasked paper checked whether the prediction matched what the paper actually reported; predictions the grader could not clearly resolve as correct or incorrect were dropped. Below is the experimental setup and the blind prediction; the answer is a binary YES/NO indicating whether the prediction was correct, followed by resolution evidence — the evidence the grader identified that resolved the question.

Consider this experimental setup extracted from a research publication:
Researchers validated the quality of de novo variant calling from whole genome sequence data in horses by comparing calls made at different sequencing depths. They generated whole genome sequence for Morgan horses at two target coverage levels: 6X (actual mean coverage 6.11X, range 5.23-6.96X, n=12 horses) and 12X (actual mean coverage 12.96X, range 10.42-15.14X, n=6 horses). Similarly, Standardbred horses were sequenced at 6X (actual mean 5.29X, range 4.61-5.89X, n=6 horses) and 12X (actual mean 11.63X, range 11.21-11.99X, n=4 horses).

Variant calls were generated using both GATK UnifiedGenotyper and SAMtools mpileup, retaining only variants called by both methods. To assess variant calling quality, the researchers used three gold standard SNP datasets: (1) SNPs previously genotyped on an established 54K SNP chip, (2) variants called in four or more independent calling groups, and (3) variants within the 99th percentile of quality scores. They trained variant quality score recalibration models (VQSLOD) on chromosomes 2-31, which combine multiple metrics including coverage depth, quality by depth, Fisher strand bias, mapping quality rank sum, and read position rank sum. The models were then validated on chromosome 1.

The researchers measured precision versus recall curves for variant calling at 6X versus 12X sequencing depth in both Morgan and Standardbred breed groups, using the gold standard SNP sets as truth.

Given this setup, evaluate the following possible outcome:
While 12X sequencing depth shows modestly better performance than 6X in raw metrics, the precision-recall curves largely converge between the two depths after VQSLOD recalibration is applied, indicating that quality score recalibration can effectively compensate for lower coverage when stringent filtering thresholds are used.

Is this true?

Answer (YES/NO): NO